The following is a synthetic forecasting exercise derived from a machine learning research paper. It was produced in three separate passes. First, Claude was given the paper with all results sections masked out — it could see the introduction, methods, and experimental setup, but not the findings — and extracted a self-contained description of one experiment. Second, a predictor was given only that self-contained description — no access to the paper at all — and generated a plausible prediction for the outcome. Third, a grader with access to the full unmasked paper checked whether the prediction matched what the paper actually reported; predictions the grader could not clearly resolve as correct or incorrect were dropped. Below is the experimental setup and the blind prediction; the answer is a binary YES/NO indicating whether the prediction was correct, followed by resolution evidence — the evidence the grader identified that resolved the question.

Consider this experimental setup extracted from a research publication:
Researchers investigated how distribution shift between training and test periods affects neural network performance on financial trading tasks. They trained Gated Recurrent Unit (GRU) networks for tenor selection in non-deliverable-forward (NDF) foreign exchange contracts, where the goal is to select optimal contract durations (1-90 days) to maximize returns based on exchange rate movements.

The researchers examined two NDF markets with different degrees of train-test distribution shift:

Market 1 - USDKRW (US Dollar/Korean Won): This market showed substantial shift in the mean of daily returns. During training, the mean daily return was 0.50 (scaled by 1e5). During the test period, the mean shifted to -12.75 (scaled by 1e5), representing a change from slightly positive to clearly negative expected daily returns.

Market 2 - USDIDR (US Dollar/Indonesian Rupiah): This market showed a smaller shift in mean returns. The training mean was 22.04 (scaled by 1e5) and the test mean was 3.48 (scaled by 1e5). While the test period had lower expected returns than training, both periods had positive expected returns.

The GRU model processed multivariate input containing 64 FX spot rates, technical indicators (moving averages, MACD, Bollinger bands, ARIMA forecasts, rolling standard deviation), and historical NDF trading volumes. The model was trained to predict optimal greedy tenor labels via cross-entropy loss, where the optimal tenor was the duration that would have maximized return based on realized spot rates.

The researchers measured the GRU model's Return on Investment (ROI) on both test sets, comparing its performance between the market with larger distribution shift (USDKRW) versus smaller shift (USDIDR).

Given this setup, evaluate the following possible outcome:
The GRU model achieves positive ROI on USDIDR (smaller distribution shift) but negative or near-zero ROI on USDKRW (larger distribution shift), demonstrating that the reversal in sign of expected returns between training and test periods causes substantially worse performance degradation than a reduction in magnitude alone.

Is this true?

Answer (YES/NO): YES